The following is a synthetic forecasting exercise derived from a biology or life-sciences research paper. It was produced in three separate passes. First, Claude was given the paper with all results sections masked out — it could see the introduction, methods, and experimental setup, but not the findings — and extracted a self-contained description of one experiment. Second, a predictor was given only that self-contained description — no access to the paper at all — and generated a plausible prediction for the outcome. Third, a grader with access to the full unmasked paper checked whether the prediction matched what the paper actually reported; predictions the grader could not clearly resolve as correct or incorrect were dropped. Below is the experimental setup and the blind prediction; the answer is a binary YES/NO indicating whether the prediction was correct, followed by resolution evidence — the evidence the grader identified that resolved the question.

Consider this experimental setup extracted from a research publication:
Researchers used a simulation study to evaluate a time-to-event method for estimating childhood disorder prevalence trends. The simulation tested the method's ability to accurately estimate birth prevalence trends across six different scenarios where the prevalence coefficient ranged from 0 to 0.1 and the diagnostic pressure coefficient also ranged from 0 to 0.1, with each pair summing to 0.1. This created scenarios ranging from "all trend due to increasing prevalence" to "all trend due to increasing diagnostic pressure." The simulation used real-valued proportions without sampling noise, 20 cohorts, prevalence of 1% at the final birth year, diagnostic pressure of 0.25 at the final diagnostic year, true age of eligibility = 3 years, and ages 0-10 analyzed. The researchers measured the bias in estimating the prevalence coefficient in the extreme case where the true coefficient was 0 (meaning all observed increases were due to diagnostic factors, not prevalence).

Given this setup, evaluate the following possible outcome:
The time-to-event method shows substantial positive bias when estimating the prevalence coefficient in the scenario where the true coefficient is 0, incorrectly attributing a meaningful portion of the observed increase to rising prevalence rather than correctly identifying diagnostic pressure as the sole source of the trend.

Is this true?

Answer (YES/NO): NO